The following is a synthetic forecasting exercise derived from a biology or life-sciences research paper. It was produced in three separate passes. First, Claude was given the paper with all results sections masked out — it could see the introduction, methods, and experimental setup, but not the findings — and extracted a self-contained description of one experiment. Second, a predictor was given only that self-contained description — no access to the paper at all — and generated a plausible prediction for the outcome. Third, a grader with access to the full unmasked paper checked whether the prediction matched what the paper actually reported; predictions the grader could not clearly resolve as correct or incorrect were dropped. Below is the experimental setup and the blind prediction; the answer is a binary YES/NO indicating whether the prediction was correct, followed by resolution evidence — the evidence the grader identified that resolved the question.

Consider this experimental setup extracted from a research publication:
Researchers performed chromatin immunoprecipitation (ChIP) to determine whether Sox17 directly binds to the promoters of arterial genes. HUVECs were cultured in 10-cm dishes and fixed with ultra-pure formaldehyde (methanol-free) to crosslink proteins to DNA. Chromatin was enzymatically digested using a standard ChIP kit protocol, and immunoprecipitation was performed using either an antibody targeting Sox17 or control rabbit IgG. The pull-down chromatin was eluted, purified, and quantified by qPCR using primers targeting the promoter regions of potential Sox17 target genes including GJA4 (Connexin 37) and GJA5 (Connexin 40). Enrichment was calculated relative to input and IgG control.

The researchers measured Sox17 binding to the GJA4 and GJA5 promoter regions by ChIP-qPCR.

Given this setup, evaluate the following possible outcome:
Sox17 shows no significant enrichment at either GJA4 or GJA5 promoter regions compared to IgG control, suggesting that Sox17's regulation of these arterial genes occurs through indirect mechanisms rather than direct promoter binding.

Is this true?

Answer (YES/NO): NO